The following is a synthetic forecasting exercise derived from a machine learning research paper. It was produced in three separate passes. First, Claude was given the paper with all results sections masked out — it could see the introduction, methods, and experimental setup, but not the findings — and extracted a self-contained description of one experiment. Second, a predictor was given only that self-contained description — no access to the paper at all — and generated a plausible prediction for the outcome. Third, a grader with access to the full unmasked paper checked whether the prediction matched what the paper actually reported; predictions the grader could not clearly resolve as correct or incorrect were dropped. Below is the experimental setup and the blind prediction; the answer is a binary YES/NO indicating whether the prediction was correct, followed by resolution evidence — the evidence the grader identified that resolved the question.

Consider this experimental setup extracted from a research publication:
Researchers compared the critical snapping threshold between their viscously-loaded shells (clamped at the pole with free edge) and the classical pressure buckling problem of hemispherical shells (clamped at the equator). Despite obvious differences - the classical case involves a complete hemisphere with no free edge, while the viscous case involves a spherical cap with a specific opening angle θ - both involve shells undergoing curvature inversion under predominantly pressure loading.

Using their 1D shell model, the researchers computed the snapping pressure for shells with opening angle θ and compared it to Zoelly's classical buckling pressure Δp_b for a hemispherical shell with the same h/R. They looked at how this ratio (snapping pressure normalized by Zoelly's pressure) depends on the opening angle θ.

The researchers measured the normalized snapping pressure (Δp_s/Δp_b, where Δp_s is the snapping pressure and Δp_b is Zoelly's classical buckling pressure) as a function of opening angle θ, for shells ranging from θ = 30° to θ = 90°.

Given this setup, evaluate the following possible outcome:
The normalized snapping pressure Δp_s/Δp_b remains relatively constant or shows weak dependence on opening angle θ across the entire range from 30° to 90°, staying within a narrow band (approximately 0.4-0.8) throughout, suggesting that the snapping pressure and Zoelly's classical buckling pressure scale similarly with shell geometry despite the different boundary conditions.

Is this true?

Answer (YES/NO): NO